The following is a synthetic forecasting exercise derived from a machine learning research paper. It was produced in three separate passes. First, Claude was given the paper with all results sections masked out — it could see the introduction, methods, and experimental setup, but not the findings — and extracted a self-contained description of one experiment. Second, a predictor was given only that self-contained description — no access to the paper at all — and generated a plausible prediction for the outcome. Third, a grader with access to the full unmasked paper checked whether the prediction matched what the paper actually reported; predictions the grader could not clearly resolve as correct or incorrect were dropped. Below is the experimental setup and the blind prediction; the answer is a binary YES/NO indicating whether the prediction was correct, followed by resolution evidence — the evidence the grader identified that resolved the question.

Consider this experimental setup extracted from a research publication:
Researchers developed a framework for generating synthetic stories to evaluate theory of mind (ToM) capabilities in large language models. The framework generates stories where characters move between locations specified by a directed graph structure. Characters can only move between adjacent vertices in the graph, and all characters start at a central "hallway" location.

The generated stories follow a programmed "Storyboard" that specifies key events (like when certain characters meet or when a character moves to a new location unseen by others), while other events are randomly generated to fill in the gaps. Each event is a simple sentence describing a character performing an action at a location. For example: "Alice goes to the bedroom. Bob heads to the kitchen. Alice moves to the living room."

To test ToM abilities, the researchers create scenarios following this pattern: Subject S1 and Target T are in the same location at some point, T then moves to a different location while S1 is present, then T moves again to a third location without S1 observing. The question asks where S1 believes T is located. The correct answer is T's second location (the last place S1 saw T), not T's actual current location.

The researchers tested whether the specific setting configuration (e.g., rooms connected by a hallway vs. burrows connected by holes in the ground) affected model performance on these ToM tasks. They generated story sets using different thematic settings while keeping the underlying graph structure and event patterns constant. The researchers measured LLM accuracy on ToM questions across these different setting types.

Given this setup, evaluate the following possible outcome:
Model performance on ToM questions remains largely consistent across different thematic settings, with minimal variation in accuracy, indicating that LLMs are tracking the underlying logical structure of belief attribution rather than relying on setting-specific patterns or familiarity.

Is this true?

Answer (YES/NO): YES